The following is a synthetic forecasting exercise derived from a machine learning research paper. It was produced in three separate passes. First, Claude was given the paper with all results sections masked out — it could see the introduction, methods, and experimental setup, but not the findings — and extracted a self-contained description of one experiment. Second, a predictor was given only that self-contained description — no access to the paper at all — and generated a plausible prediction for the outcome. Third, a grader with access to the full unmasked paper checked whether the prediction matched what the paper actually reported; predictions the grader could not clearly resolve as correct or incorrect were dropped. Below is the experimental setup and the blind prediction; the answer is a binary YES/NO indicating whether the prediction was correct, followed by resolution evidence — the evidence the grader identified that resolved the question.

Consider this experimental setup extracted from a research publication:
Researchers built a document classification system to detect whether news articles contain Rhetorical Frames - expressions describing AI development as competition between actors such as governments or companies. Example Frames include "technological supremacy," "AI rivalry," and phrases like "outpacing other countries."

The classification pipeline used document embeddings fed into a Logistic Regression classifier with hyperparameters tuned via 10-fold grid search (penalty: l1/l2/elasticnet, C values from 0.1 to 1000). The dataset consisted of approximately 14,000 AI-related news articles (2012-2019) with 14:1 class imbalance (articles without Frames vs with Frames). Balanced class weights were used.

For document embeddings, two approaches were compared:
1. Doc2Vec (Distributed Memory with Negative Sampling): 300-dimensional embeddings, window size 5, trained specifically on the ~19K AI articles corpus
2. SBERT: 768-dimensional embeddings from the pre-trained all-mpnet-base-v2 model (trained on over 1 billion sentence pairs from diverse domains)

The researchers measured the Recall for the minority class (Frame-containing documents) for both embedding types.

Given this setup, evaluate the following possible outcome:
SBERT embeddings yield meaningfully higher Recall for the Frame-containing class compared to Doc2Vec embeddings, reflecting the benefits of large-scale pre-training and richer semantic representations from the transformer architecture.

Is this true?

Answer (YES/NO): NO